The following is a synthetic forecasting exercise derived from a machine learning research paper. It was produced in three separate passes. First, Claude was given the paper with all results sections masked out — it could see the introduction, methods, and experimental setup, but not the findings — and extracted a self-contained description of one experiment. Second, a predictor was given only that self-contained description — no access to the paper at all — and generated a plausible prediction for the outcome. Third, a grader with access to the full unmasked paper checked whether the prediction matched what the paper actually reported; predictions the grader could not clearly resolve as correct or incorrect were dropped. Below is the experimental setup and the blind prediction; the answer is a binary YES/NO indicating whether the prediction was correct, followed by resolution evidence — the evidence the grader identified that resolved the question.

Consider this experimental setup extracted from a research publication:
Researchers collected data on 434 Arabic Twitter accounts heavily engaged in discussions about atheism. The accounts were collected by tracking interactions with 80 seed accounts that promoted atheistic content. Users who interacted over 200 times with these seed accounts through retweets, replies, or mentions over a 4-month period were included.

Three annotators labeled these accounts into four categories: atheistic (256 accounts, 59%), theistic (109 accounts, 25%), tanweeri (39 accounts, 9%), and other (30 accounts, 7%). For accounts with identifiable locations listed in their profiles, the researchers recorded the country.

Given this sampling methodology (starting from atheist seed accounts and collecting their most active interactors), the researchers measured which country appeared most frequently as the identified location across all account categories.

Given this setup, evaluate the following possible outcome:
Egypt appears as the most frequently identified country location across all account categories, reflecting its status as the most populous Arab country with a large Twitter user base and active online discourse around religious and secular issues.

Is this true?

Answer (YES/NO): NO